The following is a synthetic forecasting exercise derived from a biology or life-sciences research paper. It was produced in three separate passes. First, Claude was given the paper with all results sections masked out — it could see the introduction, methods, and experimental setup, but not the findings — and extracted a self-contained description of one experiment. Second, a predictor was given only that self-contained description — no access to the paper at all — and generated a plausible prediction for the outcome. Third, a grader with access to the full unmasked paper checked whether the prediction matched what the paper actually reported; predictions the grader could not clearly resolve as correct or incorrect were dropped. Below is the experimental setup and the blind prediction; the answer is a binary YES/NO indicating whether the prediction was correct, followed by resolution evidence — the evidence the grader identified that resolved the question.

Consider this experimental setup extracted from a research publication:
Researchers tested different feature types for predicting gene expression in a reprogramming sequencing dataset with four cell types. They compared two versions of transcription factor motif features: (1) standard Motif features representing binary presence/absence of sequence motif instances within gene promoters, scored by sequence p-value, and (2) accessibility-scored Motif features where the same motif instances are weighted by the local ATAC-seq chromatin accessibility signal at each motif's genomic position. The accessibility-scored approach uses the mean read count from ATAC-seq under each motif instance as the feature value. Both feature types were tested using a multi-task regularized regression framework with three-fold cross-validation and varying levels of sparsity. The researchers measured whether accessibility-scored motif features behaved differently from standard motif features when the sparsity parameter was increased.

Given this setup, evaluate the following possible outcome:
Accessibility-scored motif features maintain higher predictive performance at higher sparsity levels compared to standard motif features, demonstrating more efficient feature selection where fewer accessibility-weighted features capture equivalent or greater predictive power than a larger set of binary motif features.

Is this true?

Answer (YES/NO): NO